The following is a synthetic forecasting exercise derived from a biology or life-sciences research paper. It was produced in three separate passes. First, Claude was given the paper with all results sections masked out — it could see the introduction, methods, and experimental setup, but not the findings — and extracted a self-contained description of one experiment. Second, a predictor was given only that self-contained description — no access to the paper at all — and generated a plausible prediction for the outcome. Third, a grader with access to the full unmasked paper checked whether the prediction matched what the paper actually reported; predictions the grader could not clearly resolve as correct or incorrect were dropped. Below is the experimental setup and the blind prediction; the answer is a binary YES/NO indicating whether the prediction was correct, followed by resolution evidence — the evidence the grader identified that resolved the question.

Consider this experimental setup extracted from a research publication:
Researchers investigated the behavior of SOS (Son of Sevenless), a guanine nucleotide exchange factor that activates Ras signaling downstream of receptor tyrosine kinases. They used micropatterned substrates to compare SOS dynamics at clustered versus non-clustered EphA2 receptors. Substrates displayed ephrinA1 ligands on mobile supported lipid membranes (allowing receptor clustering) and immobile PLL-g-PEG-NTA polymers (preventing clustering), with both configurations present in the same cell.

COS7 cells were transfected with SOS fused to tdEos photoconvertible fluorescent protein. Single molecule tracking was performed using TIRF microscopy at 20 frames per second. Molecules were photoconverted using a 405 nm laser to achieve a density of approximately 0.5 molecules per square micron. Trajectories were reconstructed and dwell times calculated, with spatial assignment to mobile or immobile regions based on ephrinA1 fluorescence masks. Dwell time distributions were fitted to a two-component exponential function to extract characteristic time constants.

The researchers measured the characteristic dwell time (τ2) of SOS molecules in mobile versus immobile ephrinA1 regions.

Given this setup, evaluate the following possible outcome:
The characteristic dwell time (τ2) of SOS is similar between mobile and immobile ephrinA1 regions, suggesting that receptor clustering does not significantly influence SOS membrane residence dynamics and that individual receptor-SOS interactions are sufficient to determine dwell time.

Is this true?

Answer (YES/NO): NO